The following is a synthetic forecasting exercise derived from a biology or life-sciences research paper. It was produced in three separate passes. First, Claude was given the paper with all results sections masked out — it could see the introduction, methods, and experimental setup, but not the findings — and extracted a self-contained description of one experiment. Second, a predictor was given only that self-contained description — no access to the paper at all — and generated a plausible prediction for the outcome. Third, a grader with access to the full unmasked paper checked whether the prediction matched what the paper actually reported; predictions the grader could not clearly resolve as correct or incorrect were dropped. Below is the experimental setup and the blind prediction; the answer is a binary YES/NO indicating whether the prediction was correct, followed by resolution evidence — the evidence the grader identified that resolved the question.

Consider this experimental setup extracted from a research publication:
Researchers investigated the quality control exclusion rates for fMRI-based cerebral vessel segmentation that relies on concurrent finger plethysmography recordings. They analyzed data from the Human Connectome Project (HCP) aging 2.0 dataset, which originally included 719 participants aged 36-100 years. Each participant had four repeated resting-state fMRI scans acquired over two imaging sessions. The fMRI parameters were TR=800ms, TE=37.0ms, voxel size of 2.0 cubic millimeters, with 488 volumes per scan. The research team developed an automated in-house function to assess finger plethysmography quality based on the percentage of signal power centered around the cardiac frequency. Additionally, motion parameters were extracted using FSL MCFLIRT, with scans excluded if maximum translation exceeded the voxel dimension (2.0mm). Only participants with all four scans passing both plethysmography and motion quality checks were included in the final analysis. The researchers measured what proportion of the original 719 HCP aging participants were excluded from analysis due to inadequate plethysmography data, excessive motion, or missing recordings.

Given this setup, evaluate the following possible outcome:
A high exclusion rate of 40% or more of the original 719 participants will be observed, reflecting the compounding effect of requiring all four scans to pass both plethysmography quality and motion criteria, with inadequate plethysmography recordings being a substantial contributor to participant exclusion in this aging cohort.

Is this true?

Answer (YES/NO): YES